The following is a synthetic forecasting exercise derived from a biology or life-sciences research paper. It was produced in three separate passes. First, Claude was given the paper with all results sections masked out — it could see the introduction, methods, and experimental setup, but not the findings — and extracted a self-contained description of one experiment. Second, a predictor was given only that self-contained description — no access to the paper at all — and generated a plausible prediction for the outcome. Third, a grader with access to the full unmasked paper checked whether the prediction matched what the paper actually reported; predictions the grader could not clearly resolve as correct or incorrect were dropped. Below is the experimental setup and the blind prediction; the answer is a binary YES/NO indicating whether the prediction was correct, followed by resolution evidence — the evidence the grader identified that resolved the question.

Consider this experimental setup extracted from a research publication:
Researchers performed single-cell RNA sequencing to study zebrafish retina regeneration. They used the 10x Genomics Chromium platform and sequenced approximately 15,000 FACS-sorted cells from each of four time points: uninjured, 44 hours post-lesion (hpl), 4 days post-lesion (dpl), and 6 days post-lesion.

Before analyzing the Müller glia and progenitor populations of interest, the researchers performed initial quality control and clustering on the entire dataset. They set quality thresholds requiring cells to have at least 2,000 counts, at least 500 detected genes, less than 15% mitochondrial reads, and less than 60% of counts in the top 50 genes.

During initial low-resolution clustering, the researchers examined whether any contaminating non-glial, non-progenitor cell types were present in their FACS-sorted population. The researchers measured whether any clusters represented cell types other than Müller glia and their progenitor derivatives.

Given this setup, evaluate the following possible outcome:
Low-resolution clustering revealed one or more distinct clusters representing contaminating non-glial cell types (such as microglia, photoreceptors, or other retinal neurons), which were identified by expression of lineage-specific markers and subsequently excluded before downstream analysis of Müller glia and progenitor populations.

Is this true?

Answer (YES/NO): YES